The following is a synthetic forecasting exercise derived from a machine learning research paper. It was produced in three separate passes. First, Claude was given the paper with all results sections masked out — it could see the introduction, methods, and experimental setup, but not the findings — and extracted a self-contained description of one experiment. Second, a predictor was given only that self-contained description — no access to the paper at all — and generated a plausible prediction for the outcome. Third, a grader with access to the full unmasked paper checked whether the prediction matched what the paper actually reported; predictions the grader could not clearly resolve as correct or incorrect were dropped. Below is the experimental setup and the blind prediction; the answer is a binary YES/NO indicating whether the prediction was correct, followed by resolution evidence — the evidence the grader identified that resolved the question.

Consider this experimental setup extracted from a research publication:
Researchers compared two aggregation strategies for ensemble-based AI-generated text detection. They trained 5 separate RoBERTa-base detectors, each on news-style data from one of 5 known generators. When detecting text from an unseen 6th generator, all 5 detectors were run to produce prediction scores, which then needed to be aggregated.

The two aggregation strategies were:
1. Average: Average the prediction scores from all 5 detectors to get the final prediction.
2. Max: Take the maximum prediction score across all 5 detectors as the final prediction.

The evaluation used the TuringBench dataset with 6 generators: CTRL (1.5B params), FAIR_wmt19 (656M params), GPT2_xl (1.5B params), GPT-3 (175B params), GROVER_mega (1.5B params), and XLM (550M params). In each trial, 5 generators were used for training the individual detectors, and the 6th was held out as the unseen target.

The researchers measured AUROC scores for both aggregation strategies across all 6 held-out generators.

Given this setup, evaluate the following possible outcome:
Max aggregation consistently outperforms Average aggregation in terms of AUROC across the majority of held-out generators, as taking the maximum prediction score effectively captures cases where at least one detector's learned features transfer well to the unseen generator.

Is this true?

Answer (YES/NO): NO